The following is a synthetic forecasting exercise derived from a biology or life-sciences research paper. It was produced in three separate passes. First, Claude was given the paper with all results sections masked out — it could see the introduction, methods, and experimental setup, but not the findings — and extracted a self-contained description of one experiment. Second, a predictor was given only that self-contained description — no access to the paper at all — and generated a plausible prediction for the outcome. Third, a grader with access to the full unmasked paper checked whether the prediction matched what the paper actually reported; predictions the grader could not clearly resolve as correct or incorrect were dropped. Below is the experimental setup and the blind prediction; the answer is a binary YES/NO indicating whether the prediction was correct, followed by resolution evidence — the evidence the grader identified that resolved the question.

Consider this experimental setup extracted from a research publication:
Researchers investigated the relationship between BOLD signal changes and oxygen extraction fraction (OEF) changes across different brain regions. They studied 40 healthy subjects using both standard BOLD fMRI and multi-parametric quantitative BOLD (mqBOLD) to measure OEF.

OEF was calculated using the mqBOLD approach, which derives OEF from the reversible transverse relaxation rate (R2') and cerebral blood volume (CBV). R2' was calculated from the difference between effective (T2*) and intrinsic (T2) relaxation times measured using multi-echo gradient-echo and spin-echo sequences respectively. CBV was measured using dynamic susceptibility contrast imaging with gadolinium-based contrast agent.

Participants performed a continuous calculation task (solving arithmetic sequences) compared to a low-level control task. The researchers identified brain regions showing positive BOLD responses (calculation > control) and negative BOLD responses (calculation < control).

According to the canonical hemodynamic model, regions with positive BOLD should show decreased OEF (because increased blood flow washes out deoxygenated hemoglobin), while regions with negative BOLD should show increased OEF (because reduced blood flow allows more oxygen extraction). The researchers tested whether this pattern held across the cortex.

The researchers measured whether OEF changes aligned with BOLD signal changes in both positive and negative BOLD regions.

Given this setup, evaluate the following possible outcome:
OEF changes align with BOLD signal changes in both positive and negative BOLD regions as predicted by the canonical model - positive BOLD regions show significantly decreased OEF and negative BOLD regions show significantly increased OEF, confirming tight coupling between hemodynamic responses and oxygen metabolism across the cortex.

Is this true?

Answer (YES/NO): NO